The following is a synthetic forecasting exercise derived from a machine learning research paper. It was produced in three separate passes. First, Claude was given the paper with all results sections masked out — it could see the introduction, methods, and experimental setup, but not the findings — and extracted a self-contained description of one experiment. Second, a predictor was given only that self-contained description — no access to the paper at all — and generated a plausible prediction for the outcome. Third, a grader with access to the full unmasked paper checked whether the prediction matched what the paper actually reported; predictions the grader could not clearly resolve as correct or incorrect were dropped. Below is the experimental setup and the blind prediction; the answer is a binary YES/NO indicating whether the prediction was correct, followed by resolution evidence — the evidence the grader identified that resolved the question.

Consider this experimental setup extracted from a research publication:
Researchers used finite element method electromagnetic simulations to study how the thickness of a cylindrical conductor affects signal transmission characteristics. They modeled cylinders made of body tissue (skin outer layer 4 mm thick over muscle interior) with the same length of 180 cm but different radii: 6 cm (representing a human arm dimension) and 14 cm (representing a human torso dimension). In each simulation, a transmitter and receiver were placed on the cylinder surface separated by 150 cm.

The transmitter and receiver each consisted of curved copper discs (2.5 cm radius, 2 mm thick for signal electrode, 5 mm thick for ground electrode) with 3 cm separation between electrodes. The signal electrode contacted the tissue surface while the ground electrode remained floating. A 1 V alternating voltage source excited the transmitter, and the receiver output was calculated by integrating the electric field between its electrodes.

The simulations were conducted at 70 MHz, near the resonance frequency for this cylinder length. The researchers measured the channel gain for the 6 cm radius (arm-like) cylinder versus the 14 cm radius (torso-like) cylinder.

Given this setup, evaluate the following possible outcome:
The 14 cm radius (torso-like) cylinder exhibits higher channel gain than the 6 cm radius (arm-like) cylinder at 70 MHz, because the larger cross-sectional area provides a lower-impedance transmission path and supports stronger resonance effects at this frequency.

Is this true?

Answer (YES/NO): NO